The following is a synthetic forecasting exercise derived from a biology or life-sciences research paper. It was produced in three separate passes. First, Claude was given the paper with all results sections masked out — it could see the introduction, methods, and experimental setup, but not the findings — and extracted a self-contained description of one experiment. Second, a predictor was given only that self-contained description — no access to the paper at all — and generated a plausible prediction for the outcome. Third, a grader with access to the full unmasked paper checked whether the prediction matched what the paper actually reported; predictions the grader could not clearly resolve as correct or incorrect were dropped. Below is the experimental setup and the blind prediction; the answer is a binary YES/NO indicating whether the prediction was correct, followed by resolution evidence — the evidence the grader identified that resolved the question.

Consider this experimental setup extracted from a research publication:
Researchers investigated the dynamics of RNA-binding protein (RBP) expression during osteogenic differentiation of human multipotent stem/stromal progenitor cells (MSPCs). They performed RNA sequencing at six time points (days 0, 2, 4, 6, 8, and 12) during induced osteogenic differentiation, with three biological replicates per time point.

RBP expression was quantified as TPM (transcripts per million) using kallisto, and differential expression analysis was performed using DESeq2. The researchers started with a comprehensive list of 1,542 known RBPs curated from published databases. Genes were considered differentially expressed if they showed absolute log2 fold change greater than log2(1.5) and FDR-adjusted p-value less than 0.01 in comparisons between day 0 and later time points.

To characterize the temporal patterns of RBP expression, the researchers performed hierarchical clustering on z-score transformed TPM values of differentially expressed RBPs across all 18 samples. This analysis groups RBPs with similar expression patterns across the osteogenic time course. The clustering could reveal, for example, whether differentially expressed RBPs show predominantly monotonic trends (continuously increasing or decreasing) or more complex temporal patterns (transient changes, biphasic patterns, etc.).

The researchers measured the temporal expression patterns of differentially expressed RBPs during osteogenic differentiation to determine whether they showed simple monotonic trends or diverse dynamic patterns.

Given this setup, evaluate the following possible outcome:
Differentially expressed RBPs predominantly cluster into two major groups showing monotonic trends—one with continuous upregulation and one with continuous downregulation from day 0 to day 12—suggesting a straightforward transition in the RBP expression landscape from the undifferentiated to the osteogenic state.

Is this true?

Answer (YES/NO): NO